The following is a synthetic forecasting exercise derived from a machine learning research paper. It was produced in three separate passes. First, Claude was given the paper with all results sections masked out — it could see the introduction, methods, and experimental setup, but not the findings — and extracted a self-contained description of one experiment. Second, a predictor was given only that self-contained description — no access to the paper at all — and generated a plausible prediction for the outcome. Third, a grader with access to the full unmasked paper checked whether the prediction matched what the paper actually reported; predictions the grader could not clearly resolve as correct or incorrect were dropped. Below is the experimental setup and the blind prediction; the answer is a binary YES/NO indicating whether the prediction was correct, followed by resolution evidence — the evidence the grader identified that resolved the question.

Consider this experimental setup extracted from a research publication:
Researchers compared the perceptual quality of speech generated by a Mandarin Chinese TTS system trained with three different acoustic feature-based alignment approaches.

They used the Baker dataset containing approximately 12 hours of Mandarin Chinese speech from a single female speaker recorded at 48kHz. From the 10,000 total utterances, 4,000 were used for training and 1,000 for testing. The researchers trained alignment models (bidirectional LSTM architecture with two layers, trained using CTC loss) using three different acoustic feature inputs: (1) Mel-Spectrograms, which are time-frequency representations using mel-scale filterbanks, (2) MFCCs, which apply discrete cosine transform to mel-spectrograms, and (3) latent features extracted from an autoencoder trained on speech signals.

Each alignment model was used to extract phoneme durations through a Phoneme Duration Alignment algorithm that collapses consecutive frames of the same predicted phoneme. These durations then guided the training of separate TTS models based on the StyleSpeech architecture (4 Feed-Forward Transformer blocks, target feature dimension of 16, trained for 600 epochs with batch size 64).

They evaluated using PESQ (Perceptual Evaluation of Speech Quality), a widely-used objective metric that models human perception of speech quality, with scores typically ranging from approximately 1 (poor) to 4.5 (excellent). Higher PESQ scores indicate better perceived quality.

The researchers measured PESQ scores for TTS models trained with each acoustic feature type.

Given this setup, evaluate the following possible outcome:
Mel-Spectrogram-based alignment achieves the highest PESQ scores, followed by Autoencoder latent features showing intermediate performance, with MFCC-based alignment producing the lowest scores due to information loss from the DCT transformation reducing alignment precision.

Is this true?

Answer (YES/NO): YES